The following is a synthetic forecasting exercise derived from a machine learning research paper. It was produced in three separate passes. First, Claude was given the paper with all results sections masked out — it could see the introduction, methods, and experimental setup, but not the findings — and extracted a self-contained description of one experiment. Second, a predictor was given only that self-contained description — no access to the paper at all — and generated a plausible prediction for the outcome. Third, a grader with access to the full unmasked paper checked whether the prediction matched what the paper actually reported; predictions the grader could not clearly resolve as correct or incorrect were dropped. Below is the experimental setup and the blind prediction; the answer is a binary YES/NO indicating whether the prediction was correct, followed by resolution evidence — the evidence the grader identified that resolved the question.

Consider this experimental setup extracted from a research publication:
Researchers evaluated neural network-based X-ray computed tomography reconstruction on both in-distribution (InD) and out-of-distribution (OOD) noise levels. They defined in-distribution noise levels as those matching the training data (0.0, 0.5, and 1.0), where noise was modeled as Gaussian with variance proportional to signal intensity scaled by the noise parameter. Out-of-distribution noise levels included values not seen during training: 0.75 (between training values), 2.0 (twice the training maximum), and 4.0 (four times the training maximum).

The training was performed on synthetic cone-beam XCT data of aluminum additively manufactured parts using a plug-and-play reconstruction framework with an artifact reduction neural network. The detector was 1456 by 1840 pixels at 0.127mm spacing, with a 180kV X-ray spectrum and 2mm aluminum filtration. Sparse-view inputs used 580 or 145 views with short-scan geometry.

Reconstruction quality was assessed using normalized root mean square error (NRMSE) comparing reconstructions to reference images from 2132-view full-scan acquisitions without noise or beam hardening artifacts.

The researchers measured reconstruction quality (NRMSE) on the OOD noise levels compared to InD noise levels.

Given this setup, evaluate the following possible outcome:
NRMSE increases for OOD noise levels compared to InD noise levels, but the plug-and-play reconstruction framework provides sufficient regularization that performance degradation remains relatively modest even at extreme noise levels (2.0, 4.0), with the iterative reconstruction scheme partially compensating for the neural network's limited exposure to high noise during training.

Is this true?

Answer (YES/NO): YES